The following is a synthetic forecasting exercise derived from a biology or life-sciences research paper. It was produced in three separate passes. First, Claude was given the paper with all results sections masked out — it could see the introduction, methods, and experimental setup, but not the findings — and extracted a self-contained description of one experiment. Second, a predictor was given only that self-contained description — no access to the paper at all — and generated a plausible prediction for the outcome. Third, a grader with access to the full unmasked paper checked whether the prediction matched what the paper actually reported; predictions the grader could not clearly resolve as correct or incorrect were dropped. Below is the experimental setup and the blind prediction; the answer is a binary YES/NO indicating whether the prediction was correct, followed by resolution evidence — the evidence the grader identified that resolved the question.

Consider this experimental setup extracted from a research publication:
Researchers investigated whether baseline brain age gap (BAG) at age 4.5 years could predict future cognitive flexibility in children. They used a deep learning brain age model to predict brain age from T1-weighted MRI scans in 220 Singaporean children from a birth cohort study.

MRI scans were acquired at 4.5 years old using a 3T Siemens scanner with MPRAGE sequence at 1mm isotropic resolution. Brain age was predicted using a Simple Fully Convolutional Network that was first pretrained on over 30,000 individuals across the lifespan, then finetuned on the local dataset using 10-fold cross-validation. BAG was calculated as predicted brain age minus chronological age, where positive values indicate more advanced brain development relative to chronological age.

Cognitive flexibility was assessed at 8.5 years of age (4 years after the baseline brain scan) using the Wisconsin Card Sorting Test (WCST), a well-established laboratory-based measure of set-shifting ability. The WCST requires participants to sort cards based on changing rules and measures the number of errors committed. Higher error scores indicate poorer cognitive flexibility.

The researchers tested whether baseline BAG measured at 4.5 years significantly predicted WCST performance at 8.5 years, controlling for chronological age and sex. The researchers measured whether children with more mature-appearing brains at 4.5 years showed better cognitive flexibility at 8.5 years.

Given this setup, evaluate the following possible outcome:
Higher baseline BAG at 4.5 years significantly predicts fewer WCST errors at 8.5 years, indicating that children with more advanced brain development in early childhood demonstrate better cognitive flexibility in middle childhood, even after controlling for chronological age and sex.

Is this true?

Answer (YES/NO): NO